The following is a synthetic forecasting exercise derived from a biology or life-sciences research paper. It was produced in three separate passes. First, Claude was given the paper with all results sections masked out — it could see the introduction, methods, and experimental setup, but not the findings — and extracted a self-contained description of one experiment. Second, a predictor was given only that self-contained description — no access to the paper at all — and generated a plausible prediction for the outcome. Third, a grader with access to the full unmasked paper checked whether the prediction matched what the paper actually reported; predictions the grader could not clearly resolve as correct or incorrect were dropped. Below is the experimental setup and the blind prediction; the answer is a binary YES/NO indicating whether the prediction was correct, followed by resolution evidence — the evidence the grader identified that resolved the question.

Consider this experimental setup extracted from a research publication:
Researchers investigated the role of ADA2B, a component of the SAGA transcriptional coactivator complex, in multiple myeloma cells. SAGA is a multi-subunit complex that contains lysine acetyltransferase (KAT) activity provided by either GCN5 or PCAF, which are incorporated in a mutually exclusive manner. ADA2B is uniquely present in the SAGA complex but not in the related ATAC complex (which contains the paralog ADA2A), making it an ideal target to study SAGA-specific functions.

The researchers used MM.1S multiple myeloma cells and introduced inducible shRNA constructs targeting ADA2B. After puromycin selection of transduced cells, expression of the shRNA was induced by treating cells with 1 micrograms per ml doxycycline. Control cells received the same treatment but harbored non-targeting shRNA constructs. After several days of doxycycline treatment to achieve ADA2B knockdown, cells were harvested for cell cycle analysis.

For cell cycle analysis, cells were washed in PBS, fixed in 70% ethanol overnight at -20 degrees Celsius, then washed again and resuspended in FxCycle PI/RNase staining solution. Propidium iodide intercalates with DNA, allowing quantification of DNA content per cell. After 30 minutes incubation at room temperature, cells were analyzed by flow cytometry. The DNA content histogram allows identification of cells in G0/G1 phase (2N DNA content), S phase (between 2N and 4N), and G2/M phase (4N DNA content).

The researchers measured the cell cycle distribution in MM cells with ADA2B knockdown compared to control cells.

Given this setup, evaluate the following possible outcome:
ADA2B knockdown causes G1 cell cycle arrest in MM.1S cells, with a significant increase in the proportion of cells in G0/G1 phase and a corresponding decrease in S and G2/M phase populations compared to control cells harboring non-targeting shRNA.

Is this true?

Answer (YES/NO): YES